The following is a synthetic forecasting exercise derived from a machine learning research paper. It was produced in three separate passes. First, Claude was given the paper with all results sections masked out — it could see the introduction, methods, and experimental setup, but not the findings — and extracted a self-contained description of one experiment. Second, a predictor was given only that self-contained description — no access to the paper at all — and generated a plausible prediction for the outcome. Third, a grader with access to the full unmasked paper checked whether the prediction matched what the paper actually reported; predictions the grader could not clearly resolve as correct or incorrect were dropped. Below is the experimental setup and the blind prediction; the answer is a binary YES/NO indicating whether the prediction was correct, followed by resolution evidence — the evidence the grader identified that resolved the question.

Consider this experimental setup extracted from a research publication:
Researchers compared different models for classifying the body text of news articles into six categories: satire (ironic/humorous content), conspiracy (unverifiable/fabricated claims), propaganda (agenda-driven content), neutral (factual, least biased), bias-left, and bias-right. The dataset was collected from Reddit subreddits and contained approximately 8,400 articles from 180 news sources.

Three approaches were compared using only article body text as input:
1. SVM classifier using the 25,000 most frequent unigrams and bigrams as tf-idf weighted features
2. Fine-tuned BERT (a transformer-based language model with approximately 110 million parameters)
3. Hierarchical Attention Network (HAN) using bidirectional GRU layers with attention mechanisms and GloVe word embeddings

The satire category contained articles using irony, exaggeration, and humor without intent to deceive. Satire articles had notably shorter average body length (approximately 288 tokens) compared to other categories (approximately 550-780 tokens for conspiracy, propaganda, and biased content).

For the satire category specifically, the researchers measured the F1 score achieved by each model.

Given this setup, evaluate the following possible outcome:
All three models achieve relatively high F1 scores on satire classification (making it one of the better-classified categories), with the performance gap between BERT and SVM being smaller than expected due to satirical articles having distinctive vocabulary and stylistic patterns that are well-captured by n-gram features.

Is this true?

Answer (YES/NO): NO